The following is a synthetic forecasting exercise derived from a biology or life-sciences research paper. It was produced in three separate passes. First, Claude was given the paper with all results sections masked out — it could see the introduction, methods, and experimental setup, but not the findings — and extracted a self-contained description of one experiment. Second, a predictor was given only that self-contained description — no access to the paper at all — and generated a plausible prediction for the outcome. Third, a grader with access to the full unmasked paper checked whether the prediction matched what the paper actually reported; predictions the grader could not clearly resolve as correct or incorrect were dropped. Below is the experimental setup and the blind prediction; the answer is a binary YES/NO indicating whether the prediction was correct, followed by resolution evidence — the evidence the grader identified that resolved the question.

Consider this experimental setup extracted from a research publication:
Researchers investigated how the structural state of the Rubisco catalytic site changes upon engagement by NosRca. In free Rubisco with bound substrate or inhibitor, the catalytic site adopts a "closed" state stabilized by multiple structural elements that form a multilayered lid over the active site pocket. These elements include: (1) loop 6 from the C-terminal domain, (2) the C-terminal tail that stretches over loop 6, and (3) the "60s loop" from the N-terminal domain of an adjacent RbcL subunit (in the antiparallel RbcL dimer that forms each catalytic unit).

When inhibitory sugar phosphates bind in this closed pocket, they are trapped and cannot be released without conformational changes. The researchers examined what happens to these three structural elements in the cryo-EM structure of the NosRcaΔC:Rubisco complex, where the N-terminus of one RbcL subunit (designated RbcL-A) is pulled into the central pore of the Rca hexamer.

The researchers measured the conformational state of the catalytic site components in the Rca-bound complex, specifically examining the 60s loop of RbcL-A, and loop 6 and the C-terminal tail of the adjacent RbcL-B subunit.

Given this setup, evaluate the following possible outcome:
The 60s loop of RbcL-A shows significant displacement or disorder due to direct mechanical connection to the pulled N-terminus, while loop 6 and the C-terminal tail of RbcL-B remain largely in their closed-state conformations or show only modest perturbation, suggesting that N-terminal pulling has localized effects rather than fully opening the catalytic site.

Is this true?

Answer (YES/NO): NO